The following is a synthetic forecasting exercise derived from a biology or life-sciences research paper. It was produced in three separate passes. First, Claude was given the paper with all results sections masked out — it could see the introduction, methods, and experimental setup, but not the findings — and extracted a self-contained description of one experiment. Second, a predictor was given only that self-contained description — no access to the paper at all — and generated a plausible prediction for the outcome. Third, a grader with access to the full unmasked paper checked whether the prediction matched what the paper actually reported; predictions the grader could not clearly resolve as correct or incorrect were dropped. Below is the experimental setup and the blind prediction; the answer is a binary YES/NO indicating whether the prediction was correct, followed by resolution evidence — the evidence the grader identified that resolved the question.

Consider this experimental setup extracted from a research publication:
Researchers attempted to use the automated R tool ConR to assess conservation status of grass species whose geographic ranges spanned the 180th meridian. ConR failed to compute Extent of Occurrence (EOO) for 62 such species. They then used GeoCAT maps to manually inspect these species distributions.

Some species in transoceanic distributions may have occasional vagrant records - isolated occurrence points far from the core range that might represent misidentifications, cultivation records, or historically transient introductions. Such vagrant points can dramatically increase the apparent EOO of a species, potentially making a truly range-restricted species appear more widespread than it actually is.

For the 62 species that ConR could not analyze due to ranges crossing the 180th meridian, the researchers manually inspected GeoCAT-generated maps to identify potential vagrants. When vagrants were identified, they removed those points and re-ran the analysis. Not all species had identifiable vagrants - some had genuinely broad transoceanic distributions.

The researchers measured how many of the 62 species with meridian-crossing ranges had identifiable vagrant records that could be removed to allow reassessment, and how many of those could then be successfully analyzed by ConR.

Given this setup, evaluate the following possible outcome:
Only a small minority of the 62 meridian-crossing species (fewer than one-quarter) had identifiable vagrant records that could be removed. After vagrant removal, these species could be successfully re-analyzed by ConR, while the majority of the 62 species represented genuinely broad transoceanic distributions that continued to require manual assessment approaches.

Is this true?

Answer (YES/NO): NO